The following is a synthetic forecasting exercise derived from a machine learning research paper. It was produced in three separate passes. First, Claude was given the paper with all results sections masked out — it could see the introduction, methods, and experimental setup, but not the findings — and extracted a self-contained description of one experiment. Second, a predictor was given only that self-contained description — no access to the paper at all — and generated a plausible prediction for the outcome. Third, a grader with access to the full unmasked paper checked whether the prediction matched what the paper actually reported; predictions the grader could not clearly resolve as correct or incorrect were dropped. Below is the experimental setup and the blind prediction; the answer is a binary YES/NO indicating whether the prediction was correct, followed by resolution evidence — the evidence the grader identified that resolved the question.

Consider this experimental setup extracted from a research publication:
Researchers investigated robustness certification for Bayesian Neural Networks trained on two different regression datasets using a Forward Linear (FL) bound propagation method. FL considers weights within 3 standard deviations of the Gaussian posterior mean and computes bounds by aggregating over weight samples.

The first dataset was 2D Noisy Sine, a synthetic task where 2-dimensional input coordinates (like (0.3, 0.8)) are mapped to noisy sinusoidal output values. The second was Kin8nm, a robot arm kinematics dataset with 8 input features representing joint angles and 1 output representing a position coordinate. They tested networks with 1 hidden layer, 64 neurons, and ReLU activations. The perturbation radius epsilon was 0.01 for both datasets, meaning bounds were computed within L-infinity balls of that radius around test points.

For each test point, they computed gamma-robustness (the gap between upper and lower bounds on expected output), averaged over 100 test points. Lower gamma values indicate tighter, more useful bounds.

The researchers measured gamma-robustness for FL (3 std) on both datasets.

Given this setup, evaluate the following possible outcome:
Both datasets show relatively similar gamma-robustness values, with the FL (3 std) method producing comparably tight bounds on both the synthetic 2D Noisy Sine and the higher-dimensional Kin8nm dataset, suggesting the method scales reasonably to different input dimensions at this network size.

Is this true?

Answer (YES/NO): NO